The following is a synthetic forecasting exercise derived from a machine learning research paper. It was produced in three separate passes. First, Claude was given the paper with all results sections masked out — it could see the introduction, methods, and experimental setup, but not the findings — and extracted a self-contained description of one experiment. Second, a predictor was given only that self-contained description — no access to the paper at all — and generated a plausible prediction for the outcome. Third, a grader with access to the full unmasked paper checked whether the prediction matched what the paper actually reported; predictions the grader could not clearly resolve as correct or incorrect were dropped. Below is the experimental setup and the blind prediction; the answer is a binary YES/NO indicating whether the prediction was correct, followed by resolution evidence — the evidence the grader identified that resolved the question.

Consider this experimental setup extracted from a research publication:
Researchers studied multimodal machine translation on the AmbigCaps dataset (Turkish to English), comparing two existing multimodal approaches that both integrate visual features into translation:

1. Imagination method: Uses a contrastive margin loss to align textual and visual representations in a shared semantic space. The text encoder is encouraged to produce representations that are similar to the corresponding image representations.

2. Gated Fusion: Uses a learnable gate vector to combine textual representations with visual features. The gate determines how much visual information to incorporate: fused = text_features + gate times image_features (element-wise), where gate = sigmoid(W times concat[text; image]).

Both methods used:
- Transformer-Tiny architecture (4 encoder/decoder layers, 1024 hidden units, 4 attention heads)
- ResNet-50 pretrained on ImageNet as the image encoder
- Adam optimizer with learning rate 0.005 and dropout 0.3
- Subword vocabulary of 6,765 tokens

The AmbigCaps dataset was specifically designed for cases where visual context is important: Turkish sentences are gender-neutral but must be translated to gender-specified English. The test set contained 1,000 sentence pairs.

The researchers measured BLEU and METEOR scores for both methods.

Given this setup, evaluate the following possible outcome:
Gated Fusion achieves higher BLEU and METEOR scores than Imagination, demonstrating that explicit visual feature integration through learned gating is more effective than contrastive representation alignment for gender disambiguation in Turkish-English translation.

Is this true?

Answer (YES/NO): NO